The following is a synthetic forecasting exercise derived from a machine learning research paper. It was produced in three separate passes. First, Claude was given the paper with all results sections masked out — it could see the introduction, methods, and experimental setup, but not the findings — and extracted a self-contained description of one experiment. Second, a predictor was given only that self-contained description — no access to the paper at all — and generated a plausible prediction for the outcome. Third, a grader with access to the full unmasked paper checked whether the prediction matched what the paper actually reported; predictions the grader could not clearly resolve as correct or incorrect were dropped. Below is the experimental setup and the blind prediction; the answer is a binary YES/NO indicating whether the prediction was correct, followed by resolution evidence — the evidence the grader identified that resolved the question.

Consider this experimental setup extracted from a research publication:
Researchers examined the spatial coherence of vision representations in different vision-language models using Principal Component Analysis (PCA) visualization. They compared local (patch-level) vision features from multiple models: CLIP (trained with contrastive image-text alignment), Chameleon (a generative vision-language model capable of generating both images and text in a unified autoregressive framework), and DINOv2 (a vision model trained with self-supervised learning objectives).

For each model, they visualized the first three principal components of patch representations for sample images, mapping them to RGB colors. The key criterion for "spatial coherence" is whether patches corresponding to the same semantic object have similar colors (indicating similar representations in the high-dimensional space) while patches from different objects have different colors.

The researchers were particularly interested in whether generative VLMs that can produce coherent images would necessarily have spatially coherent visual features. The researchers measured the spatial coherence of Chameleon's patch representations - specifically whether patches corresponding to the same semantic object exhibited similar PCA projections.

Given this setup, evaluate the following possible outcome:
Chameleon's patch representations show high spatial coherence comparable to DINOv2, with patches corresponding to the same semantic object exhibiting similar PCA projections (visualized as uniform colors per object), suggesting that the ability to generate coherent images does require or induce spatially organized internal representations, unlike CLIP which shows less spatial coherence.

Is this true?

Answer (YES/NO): NO